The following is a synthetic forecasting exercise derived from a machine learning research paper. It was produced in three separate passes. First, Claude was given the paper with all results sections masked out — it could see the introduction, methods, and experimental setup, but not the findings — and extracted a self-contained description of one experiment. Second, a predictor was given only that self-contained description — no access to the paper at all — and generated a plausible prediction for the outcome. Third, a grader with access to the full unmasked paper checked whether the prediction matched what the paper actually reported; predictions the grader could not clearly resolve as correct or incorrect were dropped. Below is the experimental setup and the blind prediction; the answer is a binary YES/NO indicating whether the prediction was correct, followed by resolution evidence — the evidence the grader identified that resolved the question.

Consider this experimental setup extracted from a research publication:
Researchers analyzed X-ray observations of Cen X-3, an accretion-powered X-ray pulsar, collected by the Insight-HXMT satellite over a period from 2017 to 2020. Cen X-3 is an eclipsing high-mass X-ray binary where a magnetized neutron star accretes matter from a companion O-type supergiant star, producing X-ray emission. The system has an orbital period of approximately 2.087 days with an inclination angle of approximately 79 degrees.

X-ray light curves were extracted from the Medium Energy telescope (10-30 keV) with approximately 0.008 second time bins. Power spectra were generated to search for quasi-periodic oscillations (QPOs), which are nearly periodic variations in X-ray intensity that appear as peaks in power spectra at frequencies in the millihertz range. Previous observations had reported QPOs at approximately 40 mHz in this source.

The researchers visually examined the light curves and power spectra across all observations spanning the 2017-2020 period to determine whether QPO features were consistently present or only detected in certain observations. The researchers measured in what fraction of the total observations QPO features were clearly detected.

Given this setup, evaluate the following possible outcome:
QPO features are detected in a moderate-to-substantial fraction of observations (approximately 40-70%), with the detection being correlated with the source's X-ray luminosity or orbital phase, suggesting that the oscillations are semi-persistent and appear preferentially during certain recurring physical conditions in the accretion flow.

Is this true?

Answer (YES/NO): NO